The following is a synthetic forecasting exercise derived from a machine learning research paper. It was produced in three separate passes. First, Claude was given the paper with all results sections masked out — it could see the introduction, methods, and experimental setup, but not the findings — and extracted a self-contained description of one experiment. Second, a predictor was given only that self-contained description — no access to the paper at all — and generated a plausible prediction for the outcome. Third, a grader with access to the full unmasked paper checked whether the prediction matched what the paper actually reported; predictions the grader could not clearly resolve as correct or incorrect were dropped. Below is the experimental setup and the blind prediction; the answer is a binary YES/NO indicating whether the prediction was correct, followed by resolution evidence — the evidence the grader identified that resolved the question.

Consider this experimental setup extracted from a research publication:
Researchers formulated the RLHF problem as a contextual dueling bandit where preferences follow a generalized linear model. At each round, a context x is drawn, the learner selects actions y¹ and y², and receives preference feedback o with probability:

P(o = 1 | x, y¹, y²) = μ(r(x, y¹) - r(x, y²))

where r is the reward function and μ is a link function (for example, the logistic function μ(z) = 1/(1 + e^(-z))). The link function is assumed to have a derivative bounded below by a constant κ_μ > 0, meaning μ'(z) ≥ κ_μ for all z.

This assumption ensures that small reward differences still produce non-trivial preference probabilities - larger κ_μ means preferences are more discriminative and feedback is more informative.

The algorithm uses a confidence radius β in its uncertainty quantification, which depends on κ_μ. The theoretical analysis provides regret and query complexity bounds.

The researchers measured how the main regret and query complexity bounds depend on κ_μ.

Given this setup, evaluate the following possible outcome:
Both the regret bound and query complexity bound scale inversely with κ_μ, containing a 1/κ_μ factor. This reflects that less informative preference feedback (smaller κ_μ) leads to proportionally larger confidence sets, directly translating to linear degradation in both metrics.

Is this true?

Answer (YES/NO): NO